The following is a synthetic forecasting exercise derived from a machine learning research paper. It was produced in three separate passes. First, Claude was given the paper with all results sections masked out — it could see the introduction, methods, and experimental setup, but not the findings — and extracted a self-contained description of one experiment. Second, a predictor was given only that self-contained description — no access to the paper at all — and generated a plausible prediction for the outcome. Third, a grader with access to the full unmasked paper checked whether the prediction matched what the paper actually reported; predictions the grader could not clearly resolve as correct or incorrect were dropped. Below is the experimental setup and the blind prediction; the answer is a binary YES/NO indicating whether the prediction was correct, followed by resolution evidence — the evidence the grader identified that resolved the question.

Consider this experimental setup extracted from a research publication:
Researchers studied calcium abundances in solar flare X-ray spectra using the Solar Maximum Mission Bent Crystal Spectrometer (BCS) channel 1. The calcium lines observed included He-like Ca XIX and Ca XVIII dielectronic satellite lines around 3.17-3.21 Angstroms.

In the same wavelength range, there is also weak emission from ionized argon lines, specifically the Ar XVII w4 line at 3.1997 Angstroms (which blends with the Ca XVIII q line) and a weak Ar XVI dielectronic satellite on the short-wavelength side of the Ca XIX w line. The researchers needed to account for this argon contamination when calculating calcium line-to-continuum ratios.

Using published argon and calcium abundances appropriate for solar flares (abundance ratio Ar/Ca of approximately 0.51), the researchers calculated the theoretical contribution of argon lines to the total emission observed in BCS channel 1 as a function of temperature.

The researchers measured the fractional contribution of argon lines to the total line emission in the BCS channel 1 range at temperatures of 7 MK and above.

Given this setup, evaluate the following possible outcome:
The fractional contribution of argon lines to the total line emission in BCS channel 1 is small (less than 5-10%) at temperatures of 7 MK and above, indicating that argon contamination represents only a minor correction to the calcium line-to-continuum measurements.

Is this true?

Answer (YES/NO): YES